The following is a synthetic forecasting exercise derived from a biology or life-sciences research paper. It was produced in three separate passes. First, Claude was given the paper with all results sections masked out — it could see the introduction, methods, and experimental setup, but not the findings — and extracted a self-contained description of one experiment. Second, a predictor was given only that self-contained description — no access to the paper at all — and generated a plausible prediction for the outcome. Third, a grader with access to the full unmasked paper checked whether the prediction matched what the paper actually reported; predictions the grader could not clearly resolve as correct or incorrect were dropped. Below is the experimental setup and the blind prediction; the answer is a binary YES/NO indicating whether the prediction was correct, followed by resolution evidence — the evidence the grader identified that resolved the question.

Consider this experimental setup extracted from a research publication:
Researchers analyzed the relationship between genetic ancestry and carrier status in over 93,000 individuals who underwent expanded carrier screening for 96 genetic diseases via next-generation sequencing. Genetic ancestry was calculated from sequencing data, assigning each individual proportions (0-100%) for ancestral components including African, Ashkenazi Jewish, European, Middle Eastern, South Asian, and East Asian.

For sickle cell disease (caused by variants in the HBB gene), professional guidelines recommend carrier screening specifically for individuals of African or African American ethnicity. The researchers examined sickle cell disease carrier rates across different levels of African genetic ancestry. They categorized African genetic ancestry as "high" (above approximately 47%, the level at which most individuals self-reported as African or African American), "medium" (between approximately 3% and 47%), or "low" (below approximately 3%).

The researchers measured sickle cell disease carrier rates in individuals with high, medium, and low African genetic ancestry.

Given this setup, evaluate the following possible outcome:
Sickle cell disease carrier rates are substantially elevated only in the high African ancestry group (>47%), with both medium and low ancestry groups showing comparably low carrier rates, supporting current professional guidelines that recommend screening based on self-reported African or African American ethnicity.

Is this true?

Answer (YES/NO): NO